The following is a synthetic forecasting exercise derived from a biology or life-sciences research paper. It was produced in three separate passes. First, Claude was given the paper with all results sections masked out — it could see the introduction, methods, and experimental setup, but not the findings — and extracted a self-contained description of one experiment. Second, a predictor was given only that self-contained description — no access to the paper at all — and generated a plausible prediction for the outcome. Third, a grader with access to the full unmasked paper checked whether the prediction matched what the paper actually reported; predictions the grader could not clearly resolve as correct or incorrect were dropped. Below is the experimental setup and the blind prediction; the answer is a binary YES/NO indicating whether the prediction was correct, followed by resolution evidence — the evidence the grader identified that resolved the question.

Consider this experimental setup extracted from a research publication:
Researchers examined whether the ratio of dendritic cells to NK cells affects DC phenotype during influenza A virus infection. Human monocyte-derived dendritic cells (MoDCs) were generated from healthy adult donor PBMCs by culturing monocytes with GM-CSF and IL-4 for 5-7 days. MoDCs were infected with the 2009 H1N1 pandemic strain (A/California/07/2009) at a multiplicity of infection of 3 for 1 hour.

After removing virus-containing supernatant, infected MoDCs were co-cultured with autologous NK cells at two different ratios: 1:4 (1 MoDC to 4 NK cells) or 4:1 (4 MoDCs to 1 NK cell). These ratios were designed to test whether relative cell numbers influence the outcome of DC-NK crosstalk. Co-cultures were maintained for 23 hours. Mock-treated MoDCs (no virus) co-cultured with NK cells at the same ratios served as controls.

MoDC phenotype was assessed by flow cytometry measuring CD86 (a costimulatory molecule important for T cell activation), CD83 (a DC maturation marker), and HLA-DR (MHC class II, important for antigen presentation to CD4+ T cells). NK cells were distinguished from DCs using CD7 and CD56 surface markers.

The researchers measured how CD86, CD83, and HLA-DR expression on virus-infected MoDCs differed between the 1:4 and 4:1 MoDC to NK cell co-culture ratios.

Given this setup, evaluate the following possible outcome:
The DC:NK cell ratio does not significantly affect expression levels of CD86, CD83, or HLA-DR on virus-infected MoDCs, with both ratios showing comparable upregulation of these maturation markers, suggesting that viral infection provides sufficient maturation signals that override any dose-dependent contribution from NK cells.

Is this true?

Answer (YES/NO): NO